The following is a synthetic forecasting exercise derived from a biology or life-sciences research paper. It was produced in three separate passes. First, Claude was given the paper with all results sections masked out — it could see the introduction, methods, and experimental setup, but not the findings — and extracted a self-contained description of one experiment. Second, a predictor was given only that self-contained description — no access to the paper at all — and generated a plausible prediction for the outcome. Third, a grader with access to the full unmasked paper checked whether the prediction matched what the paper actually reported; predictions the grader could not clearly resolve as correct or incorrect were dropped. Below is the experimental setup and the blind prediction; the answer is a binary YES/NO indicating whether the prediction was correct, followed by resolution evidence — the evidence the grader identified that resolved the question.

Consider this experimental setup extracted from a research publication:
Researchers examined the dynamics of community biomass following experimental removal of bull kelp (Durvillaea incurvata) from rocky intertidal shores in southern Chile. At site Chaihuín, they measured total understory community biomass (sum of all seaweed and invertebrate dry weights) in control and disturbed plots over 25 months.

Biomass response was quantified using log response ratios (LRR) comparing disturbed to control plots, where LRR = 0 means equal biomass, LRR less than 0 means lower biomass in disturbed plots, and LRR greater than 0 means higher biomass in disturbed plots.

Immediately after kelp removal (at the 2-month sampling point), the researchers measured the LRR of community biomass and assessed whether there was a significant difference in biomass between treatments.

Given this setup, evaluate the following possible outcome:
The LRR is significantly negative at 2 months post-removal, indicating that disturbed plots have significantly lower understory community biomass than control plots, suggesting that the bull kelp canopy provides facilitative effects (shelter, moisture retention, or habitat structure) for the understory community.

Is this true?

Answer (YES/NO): NO